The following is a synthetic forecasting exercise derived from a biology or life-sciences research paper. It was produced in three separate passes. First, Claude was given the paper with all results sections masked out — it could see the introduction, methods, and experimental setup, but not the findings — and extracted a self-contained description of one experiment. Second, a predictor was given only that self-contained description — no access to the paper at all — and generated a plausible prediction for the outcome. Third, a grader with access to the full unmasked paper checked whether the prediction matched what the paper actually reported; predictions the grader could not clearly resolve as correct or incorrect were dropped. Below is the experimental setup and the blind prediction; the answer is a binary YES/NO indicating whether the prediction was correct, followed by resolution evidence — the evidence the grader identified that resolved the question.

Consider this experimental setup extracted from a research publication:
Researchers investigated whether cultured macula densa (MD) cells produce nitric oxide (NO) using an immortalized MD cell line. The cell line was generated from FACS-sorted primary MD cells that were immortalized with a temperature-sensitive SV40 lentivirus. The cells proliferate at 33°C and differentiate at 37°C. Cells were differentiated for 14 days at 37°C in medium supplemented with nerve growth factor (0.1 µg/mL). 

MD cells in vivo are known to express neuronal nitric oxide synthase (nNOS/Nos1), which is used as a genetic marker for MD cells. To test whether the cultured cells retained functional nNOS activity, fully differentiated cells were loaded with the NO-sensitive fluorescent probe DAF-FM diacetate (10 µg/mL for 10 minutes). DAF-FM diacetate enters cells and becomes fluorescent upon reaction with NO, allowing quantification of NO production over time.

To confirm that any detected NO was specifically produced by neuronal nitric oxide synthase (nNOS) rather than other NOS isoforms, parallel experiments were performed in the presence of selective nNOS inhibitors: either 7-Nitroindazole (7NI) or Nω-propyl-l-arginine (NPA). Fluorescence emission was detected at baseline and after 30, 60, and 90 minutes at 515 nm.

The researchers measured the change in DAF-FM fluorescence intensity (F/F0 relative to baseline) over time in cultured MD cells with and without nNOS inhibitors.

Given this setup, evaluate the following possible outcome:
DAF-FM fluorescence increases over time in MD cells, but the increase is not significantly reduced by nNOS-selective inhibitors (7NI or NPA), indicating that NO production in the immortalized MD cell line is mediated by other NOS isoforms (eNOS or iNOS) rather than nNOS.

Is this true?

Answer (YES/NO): NO